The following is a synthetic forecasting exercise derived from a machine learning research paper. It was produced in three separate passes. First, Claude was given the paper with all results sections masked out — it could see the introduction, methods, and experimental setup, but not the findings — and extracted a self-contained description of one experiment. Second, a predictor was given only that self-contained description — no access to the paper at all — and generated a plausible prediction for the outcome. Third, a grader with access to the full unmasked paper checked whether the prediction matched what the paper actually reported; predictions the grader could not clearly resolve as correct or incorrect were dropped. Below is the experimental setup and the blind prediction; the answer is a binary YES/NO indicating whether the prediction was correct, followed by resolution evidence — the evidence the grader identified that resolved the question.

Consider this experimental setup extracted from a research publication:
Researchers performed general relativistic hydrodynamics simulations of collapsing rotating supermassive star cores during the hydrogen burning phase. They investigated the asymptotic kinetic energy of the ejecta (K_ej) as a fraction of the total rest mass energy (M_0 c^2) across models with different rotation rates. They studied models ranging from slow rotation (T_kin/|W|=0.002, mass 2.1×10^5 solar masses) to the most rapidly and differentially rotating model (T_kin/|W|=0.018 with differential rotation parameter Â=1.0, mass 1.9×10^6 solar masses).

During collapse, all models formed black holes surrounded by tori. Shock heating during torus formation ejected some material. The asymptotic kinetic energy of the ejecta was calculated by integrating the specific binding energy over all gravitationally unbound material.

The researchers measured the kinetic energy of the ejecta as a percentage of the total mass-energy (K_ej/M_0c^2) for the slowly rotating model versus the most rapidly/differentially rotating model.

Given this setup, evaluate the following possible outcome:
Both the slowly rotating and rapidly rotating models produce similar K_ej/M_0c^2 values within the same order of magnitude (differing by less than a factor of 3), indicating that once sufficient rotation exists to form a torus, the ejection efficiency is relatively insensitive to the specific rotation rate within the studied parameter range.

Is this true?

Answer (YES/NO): NO